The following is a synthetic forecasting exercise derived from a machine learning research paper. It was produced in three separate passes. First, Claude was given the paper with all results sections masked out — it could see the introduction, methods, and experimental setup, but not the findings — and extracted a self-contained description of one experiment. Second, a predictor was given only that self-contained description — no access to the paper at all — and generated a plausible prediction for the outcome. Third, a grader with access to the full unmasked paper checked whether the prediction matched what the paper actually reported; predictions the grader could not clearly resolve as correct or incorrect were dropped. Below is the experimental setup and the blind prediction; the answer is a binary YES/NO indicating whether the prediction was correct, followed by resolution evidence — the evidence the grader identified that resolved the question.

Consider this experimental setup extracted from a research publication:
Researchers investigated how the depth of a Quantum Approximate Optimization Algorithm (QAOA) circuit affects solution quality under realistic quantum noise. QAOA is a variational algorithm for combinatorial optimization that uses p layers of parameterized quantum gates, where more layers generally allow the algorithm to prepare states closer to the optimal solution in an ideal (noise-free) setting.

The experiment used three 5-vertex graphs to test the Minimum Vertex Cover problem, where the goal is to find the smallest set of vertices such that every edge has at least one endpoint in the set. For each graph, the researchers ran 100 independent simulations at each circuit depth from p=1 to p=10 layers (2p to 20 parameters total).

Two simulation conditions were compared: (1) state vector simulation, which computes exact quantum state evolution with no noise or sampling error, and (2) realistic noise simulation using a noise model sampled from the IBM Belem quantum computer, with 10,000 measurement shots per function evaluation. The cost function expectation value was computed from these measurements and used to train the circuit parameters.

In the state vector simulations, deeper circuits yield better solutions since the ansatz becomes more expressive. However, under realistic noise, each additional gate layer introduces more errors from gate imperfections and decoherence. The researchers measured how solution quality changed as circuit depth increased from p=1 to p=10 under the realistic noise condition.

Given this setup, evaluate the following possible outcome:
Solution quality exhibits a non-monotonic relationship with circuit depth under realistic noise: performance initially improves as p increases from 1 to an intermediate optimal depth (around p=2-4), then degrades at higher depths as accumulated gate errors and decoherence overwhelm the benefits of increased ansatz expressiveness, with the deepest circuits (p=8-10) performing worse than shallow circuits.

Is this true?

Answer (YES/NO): NO